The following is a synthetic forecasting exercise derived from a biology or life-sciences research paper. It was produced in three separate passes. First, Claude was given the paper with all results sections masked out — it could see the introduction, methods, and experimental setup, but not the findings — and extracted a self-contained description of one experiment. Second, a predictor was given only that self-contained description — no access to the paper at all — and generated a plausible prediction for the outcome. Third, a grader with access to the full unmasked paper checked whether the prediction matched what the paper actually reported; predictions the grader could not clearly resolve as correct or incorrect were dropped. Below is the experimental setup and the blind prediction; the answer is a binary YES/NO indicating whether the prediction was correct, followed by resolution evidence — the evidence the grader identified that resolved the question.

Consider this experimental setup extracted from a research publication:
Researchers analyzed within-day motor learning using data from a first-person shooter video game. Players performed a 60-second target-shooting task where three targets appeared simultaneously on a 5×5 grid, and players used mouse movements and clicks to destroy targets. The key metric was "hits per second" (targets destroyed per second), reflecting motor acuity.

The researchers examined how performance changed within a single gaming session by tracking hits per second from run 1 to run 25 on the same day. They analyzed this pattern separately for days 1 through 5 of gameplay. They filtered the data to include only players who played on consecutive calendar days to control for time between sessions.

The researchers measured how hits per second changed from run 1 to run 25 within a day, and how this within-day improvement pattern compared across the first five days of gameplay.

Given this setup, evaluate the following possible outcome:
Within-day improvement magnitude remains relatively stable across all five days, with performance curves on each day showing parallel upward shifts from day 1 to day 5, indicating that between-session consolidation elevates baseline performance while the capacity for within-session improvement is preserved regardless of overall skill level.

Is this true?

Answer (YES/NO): NO